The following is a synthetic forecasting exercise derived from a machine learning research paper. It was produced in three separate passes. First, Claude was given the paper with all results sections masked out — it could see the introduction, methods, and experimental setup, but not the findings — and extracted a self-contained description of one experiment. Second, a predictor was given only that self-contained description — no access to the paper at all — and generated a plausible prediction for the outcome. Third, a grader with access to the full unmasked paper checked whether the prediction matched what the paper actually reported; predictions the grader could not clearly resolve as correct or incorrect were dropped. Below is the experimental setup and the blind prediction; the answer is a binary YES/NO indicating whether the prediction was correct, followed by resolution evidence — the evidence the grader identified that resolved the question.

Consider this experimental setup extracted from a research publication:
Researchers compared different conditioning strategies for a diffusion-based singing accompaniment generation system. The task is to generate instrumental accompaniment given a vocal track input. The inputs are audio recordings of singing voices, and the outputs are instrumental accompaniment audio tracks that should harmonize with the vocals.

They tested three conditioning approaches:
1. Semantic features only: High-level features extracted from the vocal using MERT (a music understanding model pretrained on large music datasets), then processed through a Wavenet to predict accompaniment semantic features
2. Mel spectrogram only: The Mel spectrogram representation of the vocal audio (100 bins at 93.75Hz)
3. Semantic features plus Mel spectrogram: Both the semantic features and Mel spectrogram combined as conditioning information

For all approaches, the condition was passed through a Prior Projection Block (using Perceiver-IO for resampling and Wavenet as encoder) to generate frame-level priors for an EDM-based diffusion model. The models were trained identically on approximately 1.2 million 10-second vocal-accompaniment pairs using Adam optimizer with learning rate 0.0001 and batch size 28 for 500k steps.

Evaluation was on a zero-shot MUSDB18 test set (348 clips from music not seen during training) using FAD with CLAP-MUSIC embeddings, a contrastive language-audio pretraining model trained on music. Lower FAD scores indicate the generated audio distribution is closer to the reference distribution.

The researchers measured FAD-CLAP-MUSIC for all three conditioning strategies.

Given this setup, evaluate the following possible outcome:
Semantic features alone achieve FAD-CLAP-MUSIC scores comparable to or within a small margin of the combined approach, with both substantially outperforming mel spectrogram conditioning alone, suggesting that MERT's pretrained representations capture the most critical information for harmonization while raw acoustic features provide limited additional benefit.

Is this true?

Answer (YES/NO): NO